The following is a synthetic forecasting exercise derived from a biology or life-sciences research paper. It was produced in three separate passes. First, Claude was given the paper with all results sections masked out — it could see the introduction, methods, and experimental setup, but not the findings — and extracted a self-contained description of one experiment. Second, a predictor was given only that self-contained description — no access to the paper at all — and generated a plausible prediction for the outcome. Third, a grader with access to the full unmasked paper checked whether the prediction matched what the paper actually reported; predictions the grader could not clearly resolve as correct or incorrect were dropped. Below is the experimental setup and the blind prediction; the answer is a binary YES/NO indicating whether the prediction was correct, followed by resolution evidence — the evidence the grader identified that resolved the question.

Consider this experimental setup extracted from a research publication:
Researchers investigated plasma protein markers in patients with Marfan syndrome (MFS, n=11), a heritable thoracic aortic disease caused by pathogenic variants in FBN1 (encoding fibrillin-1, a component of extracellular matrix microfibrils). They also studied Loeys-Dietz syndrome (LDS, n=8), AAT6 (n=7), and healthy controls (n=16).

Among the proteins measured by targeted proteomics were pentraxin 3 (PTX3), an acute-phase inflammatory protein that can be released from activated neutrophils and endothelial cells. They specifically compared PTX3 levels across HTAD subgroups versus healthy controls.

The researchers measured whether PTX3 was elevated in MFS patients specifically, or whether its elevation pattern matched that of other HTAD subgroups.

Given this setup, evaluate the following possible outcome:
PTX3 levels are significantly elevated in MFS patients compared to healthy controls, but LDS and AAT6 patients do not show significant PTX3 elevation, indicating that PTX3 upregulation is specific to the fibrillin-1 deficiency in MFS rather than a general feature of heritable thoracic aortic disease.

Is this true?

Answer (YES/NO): NO